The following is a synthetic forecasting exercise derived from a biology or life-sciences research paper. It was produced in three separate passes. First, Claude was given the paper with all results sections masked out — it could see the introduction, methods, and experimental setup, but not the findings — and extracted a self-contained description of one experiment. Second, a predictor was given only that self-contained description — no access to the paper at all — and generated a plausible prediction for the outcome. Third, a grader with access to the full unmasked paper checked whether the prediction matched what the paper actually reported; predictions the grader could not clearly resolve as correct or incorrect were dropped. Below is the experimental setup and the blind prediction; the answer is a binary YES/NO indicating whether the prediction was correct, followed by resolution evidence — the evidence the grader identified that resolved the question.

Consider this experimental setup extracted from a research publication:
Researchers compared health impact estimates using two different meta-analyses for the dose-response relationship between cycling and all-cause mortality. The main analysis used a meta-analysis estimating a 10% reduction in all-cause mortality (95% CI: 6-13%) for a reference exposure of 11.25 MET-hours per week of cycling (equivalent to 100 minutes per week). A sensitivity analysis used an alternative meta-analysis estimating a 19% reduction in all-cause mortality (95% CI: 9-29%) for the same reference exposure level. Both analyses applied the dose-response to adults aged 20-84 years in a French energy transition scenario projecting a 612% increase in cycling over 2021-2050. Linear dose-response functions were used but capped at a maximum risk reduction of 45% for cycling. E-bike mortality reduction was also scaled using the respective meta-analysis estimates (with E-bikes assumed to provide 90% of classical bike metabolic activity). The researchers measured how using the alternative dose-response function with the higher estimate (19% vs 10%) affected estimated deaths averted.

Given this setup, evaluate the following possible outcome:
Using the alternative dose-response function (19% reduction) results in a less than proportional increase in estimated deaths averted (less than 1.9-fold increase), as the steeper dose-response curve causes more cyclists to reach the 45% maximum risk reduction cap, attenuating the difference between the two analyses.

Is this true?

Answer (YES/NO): NO